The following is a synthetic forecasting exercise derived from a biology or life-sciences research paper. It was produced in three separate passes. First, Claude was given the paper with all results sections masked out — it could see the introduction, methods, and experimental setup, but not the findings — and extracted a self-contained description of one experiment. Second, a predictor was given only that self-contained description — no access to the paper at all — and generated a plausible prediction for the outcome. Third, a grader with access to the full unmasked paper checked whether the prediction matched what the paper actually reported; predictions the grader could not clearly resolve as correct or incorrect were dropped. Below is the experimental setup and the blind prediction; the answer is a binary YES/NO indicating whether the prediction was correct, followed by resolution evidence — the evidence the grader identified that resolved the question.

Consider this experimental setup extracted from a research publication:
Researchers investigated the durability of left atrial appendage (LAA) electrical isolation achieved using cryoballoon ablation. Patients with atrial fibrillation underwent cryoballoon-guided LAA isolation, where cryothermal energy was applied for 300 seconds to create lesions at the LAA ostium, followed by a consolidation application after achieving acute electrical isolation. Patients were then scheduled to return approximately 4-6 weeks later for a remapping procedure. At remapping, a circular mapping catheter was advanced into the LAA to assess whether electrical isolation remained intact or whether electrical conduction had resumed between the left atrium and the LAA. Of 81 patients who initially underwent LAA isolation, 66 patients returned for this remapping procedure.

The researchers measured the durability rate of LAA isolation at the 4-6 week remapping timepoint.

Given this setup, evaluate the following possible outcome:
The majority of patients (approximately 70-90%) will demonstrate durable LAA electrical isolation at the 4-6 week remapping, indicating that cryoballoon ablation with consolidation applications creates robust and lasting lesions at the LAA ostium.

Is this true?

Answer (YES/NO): NO